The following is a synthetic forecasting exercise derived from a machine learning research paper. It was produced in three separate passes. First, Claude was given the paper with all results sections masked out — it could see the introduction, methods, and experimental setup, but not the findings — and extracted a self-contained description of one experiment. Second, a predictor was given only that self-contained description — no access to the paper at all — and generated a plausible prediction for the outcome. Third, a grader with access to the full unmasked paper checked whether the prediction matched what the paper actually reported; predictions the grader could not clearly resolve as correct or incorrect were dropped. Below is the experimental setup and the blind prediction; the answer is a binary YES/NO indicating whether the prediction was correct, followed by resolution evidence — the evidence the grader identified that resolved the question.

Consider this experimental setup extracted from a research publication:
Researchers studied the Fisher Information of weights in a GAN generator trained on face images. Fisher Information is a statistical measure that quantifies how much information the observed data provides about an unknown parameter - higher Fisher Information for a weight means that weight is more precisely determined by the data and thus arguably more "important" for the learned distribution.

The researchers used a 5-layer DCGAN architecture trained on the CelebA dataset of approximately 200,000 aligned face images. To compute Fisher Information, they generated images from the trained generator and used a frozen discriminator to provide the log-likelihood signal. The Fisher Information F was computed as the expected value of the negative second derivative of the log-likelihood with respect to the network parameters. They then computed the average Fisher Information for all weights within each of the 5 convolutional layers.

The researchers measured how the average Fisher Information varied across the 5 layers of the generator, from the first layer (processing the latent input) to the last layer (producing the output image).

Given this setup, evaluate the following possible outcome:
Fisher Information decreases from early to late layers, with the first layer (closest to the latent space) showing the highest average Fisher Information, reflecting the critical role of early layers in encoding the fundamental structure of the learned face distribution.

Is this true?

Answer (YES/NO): NO